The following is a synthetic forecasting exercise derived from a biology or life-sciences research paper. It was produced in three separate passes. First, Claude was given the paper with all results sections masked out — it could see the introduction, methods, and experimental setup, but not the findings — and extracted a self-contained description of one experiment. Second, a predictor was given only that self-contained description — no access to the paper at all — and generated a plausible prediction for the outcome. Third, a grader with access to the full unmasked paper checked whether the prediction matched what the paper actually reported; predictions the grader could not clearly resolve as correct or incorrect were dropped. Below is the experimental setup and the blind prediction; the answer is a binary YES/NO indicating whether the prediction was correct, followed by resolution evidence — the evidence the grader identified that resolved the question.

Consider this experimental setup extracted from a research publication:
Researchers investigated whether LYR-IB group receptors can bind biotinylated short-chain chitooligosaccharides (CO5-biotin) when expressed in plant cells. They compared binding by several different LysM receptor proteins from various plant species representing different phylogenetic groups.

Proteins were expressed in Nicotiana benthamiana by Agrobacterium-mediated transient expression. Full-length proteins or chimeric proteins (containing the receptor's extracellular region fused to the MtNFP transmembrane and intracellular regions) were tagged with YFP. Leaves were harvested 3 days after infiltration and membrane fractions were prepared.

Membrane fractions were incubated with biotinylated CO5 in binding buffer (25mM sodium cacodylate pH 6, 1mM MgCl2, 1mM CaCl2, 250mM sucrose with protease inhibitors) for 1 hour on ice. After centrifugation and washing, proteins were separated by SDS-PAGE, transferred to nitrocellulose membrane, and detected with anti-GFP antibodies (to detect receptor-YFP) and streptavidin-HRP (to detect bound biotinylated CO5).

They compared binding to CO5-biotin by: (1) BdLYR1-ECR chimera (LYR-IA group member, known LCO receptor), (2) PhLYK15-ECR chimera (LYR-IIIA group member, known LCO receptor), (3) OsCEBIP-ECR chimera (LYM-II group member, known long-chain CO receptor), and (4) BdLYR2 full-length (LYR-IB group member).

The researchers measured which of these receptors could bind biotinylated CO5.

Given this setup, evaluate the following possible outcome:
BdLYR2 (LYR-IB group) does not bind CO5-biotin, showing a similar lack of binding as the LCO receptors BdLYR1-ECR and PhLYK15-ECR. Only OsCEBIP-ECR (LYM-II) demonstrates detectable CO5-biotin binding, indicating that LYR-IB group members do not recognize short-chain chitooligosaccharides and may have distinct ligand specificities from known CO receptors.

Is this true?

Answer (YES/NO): NO